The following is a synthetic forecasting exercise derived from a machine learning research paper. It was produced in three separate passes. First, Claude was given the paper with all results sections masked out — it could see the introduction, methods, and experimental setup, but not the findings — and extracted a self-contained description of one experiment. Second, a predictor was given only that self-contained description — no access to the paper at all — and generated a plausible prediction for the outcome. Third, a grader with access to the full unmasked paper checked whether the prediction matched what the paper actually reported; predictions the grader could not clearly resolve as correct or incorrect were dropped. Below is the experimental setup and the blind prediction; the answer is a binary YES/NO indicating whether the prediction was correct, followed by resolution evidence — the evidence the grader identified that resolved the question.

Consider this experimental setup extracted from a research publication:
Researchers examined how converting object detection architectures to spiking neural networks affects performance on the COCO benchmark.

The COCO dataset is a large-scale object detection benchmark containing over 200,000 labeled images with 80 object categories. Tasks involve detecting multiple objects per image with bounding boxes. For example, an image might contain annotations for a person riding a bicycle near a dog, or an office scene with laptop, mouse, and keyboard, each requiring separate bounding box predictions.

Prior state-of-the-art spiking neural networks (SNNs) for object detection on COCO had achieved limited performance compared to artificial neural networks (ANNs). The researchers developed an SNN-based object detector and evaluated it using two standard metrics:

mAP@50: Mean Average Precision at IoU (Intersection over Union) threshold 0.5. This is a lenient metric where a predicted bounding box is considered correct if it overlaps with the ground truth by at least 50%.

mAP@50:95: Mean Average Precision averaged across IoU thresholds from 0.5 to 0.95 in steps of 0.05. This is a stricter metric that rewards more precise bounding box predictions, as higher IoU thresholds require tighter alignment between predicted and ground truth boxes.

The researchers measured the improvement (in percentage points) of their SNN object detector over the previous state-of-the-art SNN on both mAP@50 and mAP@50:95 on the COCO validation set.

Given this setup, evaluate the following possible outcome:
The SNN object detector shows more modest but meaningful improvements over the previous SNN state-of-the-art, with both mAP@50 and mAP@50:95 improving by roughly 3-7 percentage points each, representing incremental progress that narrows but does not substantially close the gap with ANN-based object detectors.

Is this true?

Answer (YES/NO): NO